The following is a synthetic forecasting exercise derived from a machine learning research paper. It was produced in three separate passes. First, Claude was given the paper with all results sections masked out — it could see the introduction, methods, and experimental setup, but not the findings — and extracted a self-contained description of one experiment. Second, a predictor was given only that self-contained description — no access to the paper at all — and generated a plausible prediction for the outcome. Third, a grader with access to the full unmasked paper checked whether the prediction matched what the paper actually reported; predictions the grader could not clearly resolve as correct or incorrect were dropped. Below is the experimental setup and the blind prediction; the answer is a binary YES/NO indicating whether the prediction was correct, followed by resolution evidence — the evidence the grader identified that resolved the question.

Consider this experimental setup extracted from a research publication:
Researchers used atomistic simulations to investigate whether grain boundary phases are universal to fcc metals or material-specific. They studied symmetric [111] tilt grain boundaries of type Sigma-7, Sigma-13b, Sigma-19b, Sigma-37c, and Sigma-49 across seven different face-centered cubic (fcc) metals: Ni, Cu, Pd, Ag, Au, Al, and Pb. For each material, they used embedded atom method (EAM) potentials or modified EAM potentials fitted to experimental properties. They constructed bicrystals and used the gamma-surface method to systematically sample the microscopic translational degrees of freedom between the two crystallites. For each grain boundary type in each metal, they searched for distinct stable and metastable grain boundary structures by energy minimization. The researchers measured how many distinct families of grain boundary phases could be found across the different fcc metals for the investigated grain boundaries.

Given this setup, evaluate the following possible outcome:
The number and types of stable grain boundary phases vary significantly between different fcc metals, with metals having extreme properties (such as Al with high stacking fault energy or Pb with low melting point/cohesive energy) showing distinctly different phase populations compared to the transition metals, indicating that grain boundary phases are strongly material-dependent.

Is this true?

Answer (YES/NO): NO